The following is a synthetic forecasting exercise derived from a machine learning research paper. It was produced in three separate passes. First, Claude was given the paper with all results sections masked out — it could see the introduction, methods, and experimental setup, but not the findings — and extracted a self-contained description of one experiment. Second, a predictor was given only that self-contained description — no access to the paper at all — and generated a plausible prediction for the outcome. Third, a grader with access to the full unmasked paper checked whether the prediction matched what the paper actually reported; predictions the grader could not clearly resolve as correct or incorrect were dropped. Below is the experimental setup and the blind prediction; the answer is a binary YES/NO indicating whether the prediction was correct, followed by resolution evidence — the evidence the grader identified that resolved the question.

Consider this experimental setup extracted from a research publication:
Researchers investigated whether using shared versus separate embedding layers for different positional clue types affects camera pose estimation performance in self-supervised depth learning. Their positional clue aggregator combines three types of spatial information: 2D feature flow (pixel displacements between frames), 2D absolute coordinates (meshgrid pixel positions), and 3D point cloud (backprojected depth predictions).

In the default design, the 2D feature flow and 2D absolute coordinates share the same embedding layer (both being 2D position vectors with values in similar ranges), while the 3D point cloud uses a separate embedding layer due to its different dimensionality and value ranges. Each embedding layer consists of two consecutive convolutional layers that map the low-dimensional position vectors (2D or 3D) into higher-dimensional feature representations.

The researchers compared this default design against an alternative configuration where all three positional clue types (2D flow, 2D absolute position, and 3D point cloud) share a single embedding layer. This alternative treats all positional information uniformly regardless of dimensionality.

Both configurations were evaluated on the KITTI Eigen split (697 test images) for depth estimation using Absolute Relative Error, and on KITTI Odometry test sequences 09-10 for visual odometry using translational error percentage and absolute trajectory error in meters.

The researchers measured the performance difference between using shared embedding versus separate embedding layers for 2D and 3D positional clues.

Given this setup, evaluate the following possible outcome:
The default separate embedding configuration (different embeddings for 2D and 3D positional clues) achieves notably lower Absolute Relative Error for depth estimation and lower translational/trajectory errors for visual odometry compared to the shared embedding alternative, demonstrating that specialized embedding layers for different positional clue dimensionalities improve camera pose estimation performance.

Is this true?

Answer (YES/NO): YES